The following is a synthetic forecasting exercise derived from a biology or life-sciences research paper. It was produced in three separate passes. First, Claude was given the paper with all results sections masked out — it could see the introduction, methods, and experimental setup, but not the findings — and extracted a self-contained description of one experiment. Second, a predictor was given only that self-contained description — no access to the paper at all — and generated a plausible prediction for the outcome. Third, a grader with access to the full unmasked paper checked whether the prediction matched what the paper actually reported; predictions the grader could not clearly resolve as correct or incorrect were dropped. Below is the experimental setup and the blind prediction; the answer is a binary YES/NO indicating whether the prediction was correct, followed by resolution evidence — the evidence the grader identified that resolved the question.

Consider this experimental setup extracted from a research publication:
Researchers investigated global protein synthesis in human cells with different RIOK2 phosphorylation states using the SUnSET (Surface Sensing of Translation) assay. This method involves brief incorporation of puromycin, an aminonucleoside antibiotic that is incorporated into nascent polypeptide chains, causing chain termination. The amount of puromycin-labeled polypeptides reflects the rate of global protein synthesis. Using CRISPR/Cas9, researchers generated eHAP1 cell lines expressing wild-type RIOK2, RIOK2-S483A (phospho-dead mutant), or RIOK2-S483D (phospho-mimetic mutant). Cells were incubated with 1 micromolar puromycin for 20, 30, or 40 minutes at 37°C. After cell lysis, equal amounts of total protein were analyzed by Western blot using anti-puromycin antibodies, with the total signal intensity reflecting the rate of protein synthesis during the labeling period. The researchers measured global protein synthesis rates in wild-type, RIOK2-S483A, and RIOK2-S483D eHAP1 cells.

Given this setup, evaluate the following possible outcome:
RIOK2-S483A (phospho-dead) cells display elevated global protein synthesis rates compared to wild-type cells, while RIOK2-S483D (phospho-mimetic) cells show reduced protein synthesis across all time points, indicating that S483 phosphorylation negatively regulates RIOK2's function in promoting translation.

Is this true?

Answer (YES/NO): NO